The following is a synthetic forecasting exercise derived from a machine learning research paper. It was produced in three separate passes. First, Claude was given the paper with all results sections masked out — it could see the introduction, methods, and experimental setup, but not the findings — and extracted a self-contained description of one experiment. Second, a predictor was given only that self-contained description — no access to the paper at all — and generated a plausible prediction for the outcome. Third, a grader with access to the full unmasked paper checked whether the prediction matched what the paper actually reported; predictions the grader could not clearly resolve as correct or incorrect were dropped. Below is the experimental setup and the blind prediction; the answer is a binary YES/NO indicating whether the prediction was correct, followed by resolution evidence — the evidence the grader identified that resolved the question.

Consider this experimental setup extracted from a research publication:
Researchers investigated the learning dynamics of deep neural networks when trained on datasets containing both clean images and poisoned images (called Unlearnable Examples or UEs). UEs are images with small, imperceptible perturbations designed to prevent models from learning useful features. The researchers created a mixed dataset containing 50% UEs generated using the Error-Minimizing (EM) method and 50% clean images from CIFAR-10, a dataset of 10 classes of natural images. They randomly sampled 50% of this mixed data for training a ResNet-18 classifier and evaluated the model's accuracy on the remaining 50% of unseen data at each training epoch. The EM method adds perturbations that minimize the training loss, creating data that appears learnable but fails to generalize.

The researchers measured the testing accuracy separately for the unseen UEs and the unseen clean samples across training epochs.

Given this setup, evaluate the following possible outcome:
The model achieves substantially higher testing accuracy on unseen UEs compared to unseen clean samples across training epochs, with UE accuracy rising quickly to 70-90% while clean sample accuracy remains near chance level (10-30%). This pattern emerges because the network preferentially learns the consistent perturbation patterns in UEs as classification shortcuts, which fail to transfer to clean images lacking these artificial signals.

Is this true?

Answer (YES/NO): NO